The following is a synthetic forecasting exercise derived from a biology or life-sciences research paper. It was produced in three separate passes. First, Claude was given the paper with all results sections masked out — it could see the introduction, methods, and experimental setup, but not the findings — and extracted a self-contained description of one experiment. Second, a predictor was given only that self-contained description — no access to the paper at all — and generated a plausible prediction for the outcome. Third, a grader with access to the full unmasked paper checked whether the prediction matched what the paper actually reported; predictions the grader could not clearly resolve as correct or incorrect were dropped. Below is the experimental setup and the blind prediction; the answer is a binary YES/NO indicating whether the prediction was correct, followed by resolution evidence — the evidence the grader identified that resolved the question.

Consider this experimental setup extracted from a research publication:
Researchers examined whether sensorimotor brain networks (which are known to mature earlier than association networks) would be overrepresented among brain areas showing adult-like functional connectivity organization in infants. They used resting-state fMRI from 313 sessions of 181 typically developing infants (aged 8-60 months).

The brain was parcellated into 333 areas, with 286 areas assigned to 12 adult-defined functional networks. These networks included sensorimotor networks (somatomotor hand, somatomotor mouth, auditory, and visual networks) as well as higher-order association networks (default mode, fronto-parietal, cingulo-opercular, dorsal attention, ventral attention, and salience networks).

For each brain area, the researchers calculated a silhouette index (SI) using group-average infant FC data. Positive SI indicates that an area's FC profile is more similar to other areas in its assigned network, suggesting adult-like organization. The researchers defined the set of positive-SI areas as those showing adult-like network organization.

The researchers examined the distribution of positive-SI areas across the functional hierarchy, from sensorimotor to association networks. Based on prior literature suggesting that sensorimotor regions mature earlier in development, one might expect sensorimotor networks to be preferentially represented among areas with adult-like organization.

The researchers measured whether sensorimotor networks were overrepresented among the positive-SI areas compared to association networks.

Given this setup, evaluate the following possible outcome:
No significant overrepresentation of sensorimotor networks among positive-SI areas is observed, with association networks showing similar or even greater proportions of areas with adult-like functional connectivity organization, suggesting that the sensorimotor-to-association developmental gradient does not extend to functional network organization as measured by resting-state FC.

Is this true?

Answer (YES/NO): YES